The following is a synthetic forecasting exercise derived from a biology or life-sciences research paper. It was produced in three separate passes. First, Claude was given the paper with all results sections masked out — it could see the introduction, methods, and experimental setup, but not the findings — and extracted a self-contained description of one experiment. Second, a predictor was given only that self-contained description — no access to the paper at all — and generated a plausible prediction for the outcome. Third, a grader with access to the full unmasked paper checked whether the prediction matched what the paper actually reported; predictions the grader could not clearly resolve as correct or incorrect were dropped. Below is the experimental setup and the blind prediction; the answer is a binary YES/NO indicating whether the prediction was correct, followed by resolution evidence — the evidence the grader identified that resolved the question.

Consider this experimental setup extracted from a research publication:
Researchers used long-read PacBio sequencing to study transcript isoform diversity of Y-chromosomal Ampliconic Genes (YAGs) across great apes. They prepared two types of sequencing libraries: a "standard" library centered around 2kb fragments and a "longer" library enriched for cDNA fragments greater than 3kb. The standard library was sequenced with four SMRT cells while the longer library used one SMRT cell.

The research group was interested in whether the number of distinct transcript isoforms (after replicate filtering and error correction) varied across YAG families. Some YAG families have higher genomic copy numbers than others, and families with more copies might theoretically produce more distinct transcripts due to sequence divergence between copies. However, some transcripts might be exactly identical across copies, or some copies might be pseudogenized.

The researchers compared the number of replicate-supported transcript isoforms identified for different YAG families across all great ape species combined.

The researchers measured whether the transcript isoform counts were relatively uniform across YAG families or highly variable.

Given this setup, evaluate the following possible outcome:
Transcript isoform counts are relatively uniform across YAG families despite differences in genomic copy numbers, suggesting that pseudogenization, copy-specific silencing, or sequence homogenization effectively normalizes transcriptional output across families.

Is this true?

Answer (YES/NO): NO